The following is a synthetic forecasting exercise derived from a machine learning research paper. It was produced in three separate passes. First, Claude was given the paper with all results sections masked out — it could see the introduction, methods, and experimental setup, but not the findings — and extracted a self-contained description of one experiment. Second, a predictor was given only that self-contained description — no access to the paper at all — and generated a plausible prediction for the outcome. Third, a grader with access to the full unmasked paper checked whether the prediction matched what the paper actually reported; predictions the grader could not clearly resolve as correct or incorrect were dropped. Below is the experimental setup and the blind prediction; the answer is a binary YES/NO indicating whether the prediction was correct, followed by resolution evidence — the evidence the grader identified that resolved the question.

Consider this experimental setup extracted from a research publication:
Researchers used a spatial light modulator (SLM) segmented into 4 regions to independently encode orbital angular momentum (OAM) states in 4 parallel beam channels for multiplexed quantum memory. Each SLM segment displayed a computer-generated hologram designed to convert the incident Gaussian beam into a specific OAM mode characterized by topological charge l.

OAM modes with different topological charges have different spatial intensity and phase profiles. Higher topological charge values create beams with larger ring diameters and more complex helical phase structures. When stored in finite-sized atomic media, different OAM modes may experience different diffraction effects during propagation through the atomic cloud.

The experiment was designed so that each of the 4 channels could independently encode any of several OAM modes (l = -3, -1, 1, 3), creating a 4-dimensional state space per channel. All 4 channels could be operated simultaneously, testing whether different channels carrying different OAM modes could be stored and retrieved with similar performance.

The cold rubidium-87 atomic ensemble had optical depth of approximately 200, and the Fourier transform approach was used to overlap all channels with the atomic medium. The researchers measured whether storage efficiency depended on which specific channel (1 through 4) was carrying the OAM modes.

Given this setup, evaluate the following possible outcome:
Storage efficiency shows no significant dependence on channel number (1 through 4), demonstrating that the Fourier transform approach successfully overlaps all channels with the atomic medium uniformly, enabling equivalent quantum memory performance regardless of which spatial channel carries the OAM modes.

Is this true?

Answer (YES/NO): NO